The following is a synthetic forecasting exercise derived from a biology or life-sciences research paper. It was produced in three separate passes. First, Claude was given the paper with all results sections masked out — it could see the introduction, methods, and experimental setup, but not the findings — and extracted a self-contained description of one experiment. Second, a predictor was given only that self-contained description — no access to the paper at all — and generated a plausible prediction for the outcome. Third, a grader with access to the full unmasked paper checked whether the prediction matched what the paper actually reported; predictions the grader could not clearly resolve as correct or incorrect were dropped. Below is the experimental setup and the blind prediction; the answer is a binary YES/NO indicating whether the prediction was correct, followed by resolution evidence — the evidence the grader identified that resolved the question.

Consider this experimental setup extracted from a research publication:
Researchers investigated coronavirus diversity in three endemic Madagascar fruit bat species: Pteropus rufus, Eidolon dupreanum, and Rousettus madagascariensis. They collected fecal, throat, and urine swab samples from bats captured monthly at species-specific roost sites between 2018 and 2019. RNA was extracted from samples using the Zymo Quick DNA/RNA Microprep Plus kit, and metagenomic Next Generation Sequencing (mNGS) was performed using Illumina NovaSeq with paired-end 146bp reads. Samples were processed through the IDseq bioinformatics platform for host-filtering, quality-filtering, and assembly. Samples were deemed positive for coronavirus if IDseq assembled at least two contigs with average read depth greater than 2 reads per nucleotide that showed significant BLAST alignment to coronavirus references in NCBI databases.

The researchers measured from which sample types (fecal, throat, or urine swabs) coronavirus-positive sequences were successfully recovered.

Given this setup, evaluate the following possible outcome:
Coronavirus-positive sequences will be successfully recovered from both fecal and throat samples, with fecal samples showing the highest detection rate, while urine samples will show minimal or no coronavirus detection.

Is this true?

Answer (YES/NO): NO